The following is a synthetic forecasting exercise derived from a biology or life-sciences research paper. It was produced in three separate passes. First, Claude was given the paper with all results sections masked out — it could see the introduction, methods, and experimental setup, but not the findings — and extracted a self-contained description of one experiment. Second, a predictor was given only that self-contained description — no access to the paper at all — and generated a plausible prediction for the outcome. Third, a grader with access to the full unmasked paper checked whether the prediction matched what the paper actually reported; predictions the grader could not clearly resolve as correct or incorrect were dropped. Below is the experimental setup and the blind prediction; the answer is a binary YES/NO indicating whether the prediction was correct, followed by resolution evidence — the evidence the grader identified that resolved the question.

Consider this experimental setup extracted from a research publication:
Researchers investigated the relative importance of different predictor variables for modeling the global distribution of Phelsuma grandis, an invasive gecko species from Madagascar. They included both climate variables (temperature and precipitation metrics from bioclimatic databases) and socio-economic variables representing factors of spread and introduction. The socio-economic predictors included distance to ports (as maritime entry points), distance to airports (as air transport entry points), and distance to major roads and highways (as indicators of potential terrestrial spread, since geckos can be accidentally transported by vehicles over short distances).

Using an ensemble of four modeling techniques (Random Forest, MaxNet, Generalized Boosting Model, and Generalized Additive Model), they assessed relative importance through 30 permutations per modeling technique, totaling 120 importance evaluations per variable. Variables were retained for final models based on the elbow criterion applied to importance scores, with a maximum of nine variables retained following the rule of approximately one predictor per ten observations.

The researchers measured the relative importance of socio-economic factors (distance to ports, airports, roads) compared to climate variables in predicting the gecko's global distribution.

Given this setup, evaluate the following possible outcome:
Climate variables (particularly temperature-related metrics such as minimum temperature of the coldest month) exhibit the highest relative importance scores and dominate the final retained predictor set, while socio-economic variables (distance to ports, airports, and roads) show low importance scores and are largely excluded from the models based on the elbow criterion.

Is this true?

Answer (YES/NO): NO